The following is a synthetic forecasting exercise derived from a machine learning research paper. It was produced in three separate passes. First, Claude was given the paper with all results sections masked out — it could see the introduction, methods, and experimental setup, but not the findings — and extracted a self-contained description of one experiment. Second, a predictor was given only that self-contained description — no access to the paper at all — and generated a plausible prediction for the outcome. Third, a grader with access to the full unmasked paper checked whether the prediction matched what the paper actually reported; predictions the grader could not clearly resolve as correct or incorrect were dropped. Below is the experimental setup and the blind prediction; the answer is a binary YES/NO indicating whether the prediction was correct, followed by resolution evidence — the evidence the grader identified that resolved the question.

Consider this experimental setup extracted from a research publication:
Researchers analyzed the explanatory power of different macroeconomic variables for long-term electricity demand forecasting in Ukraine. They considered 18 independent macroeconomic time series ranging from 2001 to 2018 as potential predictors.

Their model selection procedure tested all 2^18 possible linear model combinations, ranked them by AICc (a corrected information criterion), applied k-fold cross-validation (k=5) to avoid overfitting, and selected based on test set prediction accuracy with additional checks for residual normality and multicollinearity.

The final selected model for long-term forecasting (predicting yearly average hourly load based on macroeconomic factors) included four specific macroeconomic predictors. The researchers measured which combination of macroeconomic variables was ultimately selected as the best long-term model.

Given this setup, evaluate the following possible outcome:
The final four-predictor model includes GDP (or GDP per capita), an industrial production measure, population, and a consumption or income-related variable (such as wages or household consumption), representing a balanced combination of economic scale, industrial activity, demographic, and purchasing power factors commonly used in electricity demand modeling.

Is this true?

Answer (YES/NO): NO